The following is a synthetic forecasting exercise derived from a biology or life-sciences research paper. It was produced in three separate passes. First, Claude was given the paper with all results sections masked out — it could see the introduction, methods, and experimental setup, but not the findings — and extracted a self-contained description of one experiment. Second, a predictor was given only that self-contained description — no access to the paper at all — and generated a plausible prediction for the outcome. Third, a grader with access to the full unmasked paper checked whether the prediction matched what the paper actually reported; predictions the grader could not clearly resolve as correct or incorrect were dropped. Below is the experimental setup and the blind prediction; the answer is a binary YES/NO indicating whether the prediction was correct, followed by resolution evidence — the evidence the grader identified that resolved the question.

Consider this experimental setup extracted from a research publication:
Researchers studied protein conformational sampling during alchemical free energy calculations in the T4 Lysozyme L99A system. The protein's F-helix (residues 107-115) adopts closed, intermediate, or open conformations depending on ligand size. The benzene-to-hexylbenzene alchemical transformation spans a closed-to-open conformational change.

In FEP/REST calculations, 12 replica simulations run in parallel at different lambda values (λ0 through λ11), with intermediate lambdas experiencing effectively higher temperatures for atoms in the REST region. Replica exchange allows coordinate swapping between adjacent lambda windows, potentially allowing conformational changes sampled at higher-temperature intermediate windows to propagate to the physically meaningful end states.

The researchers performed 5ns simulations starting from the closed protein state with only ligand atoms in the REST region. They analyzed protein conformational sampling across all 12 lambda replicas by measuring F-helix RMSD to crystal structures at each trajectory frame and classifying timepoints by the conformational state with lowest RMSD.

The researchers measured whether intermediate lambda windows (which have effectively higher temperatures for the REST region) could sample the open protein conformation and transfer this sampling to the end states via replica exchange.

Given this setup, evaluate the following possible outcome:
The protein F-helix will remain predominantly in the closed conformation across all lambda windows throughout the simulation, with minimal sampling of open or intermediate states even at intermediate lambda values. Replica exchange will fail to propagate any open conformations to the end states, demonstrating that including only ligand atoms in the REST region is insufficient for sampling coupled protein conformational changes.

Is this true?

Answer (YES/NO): YES